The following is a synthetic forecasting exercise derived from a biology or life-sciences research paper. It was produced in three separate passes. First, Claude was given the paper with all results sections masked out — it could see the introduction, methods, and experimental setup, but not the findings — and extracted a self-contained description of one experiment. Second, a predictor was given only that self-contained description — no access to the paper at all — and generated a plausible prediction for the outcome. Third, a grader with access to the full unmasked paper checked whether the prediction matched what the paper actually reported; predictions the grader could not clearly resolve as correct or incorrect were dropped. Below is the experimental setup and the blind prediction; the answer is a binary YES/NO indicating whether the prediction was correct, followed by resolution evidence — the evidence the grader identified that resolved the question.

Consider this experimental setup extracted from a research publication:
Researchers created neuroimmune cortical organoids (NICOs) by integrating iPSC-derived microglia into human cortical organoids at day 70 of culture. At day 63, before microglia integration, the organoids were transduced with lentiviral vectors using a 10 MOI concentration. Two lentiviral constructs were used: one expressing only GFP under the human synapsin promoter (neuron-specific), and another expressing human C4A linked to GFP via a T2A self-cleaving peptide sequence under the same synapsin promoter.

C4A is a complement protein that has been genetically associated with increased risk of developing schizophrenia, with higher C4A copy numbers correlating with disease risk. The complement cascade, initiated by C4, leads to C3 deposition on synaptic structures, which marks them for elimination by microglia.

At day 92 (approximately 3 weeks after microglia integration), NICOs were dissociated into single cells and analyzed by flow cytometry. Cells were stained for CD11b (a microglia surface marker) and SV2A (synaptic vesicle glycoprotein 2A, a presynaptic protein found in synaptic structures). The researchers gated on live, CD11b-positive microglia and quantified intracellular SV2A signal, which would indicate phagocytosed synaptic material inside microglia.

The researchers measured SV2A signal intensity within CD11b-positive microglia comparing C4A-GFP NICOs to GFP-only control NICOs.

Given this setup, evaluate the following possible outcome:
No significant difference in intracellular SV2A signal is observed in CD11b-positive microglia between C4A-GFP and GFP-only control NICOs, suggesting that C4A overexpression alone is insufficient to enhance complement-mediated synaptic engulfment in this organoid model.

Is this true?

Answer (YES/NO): NO